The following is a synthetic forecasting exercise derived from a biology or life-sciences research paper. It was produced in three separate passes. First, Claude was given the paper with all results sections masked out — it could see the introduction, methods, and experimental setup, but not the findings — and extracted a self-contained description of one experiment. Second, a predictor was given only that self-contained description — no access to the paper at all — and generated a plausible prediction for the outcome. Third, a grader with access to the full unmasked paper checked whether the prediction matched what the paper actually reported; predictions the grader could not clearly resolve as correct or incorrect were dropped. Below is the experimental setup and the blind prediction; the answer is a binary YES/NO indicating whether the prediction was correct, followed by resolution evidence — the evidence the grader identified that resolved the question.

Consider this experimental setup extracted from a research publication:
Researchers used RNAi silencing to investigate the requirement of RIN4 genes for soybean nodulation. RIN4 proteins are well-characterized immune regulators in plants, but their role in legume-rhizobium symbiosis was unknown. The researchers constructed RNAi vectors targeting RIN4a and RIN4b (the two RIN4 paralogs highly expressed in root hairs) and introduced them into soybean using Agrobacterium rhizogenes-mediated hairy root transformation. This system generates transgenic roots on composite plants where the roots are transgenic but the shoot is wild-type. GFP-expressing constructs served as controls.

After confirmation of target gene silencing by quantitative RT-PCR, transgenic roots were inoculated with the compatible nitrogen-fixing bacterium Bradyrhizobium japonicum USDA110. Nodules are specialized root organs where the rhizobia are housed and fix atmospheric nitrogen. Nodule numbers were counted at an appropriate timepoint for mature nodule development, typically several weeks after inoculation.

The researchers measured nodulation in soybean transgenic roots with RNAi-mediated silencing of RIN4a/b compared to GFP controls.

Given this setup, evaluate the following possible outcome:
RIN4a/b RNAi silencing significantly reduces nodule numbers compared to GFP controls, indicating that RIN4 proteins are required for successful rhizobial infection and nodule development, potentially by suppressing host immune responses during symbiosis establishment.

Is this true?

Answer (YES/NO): YES